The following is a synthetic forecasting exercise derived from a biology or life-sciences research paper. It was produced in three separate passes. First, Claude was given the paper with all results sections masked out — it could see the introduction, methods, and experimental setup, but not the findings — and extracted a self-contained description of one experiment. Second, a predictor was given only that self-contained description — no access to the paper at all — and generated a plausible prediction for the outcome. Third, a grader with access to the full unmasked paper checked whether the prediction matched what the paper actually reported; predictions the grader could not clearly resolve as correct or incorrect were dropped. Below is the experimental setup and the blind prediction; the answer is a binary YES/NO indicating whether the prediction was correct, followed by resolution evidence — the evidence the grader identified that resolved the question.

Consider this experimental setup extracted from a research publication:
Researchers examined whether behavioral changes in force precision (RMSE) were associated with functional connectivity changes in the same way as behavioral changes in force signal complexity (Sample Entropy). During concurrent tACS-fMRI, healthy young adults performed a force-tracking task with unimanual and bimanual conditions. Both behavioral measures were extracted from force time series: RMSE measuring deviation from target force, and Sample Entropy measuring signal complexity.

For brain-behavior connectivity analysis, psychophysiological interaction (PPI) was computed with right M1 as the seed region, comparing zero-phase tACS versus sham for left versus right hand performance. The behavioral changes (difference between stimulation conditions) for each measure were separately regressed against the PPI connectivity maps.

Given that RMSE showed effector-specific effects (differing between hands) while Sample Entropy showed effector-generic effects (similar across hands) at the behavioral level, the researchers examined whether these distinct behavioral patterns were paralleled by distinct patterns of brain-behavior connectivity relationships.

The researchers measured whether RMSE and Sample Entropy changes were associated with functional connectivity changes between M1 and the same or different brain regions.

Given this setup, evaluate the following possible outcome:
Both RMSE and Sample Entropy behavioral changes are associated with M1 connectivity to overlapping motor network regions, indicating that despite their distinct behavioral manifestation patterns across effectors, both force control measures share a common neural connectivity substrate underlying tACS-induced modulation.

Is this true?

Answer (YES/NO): NO